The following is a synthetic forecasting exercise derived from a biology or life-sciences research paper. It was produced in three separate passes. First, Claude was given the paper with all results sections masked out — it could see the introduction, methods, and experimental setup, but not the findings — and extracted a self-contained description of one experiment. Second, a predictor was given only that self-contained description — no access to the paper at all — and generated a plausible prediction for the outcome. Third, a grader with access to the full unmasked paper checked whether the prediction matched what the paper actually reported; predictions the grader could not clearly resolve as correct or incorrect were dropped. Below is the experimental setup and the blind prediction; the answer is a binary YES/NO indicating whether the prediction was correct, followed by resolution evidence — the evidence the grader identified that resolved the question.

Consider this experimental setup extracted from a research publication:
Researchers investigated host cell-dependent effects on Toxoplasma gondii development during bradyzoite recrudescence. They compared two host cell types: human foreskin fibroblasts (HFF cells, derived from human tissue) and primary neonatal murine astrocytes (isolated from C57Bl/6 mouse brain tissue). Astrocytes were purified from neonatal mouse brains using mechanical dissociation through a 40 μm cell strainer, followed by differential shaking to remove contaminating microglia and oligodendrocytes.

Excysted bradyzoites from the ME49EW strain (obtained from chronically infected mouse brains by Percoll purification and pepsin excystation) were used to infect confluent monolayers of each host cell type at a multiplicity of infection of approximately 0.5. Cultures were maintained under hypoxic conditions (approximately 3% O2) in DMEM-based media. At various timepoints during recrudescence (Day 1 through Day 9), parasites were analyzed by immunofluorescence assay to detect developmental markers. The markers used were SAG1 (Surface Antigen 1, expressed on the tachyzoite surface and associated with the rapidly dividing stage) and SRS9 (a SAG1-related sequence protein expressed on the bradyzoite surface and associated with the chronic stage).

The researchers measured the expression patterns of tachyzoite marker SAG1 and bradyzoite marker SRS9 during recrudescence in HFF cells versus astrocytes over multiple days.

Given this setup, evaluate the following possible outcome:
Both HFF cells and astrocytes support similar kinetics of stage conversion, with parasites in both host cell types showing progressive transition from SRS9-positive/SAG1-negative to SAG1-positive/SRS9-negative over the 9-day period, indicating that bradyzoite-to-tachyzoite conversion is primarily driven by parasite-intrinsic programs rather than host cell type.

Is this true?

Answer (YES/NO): NO